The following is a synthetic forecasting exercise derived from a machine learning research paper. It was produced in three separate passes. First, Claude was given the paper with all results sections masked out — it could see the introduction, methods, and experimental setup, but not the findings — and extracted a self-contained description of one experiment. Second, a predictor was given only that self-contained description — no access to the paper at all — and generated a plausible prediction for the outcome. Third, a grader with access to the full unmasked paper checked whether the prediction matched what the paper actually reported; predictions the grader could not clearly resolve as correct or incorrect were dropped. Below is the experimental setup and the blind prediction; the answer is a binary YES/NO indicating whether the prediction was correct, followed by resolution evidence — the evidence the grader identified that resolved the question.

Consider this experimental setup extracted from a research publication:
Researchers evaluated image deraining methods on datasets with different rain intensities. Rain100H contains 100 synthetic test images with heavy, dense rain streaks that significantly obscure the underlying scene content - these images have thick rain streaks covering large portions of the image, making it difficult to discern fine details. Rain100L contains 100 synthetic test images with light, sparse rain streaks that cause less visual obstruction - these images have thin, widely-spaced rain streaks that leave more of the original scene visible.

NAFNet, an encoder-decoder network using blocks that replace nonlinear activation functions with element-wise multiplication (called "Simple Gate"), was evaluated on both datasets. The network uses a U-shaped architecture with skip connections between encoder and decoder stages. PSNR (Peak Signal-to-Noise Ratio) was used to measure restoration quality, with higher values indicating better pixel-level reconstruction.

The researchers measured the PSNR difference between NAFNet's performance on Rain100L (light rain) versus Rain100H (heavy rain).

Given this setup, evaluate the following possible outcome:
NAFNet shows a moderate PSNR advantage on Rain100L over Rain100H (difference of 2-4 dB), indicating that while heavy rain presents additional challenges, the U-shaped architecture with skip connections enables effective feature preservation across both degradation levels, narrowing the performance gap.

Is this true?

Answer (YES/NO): NO